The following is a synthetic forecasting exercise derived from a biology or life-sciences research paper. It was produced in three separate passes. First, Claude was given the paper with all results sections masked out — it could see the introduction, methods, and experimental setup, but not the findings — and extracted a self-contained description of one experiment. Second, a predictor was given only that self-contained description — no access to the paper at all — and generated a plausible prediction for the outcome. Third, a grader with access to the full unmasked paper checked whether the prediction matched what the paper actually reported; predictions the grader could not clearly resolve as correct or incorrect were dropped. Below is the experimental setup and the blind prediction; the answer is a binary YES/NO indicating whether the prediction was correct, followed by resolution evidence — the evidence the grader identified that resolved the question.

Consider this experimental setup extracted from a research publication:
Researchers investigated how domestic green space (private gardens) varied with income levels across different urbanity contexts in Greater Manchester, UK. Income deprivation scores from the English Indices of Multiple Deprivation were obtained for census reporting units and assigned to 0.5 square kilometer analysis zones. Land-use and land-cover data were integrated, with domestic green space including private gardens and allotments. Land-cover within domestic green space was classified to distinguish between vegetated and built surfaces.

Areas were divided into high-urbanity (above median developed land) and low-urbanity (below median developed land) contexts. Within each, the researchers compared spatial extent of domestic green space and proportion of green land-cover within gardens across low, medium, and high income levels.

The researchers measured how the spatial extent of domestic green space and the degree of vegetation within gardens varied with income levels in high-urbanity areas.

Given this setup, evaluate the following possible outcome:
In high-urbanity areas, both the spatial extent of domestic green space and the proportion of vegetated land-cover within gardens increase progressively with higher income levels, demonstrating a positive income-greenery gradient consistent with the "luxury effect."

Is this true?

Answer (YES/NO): YES